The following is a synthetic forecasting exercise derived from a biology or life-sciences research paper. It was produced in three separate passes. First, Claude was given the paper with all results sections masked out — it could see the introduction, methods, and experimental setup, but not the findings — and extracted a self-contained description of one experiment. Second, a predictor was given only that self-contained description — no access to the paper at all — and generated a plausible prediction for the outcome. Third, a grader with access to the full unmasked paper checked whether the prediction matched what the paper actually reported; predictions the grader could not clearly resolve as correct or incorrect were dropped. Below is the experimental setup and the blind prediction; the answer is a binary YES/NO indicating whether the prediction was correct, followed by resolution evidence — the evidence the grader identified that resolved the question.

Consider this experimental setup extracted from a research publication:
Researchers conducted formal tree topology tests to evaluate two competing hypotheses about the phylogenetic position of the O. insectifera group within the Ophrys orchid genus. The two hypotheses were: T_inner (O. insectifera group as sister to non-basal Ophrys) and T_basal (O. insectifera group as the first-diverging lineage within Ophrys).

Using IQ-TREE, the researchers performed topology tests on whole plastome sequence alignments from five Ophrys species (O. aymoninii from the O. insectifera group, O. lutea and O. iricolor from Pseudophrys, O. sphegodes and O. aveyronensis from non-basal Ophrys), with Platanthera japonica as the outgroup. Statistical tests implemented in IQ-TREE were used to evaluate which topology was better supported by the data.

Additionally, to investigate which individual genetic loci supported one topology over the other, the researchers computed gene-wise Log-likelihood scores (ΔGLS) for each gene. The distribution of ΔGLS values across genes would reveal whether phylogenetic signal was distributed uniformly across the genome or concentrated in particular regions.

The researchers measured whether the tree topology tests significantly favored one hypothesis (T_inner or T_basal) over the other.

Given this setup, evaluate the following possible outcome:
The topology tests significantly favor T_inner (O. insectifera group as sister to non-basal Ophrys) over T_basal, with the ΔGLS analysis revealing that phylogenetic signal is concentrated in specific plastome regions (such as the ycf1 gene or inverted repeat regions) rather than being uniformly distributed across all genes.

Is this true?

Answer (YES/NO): NO